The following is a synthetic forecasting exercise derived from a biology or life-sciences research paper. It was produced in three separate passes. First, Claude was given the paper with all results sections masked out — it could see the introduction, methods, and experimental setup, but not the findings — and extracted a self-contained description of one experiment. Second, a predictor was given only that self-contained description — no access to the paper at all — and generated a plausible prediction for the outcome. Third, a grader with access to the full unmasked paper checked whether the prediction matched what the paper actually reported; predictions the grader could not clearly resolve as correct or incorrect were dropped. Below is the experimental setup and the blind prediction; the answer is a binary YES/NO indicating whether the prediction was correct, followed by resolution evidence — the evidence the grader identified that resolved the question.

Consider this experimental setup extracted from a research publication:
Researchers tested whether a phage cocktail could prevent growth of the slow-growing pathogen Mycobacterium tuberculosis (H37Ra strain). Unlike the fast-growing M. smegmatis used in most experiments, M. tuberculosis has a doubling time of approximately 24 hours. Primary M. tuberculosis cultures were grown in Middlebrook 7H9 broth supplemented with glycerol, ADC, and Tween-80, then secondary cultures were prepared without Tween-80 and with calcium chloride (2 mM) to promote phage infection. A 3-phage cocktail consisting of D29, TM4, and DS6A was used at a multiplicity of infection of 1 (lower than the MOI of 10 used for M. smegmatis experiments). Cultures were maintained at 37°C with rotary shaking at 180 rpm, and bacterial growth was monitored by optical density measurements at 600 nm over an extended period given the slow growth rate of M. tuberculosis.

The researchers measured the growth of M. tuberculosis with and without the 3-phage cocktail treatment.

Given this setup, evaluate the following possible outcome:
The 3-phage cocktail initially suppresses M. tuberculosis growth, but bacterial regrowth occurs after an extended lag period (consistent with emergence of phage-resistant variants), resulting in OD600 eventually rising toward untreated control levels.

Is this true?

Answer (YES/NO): NO